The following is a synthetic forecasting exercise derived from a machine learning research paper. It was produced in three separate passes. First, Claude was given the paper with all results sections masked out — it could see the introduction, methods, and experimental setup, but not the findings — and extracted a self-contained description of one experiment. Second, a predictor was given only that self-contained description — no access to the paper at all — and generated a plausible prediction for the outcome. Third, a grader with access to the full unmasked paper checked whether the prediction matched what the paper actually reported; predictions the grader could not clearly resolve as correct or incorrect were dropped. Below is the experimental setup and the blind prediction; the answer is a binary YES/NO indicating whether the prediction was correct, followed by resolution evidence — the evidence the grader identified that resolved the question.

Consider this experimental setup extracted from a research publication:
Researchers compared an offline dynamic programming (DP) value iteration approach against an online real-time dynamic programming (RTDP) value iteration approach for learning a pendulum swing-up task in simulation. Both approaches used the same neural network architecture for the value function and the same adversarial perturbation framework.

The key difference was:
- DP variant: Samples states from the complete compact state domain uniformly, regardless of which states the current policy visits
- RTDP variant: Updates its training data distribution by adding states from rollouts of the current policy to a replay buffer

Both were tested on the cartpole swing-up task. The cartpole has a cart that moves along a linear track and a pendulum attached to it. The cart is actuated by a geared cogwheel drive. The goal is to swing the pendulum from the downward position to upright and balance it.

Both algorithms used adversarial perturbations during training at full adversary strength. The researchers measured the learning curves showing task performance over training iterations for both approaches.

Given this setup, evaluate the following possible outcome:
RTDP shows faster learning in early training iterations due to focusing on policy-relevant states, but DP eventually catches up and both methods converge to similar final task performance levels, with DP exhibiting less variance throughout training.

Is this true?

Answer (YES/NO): NO